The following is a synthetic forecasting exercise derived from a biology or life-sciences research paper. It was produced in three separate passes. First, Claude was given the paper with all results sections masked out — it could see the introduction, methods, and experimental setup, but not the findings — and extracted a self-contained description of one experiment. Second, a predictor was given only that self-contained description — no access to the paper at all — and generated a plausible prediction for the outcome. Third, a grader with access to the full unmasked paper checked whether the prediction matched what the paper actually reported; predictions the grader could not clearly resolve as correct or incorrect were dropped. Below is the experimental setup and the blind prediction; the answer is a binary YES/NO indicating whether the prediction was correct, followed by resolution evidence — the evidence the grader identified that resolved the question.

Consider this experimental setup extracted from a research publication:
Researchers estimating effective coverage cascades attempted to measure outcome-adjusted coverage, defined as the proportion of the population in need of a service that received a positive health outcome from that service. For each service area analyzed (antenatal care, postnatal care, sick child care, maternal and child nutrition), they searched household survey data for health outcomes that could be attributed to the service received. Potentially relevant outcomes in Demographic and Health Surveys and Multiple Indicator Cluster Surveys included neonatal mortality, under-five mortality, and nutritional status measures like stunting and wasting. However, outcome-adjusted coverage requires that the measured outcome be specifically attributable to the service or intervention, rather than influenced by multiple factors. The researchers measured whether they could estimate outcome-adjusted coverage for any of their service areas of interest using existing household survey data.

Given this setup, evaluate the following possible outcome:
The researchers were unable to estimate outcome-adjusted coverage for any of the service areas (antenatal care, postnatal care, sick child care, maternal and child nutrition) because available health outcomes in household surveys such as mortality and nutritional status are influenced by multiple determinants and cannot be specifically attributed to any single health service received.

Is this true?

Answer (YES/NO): YES